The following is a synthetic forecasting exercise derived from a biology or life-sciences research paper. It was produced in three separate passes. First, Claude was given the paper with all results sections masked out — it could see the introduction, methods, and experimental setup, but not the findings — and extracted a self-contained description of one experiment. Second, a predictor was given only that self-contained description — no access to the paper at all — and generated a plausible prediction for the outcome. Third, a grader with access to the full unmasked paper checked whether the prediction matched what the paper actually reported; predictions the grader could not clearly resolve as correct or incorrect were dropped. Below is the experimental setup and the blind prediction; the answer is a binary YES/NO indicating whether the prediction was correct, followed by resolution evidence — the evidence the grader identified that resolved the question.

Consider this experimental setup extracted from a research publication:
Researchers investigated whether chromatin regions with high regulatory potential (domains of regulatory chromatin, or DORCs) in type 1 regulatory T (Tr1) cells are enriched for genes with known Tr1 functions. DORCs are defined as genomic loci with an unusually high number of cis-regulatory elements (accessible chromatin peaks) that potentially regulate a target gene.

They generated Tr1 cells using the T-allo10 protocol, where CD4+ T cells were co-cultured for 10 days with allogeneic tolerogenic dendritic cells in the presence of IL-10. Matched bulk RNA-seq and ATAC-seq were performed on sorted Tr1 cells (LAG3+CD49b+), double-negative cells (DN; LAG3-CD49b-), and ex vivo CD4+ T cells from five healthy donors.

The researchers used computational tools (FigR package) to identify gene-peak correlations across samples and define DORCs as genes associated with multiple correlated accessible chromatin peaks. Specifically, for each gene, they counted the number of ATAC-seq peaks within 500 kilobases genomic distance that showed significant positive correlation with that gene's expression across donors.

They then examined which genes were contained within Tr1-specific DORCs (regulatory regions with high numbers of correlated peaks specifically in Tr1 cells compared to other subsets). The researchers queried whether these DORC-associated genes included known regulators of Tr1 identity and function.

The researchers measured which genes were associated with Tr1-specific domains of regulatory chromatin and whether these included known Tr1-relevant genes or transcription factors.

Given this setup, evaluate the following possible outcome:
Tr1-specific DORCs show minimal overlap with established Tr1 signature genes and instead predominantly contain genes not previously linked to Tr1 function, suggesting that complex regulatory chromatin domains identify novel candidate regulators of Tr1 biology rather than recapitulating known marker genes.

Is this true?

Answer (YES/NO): NO